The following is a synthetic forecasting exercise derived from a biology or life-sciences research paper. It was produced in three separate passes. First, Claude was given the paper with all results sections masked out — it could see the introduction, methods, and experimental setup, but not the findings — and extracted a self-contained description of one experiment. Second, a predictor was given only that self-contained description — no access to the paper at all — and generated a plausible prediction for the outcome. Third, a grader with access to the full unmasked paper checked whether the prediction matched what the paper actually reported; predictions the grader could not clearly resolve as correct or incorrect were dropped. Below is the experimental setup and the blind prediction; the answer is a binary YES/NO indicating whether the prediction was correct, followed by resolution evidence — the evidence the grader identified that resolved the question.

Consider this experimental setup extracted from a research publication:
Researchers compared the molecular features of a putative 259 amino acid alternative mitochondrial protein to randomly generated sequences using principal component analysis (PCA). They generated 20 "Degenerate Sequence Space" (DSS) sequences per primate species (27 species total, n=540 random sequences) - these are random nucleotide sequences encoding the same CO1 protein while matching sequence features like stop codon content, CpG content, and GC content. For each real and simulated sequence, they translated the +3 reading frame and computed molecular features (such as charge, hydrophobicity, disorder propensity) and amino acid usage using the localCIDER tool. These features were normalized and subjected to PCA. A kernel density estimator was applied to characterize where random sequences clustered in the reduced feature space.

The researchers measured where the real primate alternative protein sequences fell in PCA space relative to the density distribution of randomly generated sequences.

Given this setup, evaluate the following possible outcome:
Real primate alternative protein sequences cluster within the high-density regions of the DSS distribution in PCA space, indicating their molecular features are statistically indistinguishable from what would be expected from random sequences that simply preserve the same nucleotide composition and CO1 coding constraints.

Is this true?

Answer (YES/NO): NO